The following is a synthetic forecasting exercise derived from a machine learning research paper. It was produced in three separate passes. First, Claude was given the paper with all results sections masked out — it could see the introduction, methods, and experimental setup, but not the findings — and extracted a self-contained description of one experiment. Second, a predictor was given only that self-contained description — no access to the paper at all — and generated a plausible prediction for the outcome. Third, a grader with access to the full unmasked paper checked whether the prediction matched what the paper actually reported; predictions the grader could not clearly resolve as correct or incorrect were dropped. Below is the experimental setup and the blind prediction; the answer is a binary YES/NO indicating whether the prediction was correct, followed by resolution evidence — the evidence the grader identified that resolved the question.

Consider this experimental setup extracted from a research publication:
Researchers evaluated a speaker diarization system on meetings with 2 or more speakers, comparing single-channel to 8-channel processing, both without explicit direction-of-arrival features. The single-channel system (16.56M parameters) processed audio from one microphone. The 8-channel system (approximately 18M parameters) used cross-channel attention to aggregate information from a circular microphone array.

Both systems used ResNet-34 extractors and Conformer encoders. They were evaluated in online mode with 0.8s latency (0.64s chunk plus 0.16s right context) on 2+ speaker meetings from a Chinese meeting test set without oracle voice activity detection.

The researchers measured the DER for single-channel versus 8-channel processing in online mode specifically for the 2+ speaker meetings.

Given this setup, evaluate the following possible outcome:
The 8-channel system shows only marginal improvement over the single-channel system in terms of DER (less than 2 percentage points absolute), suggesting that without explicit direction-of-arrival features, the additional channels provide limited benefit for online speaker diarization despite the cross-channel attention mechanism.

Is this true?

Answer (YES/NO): YES